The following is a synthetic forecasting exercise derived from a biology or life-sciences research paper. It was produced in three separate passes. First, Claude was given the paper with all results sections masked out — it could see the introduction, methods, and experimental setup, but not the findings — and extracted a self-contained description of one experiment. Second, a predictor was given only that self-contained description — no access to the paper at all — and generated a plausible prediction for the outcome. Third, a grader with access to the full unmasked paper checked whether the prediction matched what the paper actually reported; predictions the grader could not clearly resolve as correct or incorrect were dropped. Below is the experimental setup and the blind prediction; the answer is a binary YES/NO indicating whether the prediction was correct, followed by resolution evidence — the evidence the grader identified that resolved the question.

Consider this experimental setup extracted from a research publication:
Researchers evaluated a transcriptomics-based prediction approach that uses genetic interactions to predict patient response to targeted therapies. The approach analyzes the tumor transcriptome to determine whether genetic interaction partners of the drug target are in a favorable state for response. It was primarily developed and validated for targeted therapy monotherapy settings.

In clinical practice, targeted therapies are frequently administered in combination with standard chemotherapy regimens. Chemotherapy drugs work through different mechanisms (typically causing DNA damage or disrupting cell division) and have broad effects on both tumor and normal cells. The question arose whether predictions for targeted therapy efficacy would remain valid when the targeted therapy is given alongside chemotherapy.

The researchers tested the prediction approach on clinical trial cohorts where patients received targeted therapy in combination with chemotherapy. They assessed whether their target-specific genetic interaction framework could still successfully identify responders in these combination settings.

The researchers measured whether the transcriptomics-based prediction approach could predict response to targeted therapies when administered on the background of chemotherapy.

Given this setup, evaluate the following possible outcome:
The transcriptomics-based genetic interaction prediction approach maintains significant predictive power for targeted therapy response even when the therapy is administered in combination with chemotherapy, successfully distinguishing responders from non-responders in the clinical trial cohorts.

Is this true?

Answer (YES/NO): YES